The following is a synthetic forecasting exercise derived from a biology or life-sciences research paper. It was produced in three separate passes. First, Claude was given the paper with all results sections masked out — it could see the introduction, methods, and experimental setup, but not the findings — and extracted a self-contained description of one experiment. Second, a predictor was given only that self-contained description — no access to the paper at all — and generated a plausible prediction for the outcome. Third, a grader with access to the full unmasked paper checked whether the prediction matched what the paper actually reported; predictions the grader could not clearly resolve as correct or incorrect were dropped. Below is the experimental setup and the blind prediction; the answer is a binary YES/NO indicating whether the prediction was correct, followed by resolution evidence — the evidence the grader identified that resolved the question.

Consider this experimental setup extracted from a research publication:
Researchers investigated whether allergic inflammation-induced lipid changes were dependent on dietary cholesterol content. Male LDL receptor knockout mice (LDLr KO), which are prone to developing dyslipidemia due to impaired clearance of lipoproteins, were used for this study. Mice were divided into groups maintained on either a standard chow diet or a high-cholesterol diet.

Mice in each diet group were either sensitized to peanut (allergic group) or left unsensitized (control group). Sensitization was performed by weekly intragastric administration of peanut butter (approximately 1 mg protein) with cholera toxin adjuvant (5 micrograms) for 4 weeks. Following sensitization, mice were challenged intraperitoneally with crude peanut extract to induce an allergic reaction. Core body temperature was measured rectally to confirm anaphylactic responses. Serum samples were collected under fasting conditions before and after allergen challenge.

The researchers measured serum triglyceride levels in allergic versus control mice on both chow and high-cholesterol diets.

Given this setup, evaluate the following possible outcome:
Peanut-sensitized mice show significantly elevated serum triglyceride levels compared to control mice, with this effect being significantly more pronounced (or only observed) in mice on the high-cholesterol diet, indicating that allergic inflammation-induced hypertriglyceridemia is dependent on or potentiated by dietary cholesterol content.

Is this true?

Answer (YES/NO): NO